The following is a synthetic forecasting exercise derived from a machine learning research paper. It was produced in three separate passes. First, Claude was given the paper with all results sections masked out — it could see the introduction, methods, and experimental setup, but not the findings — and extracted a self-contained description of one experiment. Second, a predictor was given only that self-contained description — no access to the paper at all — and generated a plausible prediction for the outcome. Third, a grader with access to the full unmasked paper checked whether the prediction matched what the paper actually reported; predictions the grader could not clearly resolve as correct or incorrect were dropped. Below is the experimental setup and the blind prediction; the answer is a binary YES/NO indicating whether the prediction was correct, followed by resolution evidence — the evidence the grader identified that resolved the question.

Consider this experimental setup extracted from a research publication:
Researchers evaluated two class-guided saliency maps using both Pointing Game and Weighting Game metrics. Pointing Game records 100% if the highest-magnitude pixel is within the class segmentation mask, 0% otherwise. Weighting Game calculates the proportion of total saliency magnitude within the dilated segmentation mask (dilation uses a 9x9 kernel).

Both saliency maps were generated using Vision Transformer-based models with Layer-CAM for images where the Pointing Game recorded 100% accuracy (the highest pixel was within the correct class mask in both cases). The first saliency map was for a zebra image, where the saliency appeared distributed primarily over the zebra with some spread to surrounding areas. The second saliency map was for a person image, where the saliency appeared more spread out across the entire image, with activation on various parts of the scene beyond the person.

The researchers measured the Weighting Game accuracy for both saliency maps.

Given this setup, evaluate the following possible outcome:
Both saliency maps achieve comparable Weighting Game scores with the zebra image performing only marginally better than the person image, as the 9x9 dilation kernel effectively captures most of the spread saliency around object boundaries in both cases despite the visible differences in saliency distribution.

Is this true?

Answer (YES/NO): NO